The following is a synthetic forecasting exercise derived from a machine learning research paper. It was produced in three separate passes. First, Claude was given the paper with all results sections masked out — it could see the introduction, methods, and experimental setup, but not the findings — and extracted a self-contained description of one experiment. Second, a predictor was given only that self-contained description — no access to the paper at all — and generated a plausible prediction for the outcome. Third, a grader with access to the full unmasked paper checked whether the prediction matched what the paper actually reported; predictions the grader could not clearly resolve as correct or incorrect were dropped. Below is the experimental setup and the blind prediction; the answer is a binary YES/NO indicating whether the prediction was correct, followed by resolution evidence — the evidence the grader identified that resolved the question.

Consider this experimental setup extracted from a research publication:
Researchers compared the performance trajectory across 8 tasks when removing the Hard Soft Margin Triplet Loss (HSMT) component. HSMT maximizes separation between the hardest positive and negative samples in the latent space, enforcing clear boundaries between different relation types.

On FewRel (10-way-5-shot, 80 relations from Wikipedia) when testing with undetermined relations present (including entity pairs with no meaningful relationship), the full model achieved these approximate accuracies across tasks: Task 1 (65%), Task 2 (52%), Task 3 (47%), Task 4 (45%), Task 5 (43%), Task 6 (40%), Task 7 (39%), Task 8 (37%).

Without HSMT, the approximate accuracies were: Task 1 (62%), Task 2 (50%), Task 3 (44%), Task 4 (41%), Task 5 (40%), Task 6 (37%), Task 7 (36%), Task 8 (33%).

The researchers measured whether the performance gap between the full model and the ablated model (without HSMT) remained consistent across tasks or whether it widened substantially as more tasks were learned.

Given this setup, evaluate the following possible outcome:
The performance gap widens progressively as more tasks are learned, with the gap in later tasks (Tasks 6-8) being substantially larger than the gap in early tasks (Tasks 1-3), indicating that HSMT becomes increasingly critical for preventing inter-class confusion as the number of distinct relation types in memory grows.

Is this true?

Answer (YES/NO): NO